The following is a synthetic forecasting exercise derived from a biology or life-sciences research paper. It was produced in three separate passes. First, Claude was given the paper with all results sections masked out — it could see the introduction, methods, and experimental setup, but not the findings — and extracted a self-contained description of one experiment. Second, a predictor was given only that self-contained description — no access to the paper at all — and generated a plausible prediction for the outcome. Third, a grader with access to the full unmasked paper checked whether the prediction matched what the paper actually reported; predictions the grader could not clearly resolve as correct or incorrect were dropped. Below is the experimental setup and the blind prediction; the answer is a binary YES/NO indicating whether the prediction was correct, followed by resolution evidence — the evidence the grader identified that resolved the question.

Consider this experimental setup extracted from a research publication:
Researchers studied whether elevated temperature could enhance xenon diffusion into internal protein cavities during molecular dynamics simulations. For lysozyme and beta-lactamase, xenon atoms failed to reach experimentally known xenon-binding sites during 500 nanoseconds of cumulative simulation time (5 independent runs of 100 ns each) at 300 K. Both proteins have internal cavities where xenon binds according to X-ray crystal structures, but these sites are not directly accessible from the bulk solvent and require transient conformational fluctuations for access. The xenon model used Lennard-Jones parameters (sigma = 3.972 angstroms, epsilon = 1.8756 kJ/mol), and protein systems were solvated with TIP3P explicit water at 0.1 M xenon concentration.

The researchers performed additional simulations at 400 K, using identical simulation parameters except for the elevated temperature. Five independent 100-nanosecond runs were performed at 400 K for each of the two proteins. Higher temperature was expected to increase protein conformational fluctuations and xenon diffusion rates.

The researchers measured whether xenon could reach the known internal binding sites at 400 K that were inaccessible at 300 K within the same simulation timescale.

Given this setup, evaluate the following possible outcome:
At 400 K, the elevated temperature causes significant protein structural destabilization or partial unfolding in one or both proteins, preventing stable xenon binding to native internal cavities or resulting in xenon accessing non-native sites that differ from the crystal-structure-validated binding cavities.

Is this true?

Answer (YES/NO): NO